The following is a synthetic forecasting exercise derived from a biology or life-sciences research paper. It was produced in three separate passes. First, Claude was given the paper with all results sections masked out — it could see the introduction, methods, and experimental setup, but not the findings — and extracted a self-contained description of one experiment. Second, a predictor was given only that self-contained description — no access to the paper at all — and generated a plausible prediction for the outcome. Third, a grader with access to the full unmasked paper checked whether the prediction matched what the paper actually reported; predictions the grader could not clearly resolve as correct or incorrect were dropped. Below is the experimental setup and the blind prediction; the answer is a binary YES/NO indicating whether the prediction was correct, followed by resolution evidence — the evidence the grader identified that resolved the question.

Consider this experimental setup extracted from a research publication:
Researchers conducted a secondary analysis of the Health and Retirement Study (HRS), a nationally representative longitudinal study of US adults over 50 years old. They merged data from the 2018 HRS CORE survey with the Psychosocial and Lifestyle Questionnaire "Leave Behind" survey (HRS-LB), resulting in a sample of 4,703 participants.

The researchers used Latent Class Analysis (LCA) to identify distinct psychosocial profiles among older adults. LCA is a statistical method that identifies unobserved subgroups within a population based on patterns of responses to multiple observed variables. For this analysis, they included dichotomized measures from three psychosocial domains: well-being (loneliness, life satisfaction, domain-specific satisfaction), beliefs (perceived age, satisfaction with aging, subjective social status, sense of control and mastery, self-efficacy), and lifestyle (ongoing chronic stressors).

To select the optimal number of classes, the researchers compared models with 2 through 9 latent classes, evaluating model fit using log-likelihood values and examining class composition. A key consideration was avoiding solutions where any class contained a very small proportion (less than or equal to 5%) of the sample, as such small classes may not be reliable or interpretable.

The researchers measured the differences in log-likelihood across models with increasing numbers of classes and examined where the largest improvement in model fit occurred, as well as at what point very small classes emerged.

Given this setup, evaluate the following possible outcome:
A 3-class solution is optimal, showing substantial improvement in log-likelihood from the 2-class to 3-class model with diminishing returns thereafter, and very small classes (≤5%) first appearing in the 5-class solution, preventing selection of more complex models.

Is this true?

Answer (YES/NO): NO